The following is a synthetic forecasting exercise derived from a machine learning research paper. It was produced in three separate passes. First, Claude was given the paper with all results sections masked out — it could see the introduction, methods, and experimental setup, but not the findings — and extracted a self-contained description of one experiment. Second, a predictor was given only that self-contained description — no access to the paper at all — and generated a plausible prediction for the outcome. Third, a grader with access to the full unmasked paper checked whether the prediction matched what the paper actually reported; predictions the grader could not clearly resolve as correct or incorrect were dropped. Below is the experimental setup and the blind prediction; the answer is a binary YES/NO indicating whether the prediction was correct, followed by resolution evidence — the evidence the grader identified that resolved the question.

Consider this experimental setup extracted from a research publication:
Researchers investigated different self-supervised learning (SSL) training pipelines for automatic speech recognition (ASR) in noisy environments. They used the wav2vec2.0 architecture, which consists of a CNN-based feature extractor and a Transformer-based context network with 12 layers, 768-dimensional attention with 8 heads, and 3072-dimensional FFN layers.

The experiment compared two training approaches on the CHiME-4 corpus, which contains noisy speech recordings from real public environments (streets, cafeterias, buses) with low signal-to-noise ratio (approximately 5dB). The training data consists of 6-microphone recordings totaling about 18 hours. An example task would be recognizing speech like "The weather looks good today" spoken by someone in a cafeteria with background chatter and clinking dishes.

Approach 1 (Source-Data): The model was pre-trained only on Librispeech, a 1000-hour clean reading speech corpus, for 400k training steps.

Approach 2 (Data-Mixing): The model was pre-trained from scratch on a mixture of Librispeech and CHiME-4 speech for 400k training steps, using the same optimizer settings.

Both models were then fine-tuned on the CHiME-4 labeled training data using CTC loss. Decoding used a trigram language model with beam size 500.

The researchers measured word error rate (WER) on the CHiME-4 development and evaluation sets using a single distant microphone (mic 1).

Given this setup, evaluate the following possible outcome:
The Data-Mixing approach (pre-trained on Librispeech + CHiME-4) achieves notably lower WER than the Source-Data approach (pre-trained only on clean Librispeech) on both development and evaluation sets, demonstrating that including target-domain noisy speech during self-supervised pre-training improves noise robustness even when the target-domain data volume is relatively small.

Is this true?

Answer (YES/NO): NO